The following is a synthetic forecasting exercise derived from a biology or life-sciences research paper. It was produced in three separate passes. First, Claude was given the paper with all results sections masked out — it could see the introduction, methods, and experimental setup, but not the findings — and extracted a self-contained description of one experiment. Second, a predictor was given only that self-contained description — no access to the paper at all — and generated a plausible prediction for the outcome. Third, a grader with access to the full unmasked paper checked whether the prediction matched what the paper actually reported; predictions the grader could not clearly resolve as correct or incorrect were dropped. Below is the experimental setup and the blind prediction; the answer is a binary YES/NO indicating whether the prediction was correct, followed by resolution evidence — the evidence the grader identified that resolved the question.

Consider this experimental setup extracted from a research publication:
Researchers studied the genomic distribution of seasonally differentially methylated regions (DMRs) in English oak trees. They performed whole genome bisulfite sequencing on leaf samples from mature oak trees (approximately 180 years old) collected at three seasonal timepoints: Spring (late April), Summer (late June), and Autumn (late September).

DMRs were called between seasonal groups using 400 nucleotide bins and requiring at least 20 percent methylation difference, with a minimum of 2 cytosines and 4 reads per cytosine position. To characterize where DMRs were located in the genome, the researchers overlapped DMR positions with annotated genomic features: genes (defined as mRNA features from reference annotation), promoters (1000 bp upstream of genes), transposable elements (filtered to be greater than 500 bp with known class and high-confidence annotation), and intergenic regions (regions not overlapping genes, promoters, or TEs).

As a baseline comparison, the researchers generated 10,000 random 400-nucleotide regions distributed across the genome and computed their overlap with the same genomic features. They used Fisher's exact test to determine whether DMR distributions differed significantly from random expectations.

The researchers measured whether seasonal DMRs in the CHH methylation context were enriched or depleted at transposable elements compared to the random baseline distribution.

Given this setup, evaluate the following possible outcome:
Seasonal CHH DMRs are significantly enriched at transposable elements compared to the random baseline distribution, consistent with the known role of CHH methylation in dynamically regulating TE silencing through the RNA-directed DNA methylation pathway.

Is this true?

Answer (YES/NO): NO